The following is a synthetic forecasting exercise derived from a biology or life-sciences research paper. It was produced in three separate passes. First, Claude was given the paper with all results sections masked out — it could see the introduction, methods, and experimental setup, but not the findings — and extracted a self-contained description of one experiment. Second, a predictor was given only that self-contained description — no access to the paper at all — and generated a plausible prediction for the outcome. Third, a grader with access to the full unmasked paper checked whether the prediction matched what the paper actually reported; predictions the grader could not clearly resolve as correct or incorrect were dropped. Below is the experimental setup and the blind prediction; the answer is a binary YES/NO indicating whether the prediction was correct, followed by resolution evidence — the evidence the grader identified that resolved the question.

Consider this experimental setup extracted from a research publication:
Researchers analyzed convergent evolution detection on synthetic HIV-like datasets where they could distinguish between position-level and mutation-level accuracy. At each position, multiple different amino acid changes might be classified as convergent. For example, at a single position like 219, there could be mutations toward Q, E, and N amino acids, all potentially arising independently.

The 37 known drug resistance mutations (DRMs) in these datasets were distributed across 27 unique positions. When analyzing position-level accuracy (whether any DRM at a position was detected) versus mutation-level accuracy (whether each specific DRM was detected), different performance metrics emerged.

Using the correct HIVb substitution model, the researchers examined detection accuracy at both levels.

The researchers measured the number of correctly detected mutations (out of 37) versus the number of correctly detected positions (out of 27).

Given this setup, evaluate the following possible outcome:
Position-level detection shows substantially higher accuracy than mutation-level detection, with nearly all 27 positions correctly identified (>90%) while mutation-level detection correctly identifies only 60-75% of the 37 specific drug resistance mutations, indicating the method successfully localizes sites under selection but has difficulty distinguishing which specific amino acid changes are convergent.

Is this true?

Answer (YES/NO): NO